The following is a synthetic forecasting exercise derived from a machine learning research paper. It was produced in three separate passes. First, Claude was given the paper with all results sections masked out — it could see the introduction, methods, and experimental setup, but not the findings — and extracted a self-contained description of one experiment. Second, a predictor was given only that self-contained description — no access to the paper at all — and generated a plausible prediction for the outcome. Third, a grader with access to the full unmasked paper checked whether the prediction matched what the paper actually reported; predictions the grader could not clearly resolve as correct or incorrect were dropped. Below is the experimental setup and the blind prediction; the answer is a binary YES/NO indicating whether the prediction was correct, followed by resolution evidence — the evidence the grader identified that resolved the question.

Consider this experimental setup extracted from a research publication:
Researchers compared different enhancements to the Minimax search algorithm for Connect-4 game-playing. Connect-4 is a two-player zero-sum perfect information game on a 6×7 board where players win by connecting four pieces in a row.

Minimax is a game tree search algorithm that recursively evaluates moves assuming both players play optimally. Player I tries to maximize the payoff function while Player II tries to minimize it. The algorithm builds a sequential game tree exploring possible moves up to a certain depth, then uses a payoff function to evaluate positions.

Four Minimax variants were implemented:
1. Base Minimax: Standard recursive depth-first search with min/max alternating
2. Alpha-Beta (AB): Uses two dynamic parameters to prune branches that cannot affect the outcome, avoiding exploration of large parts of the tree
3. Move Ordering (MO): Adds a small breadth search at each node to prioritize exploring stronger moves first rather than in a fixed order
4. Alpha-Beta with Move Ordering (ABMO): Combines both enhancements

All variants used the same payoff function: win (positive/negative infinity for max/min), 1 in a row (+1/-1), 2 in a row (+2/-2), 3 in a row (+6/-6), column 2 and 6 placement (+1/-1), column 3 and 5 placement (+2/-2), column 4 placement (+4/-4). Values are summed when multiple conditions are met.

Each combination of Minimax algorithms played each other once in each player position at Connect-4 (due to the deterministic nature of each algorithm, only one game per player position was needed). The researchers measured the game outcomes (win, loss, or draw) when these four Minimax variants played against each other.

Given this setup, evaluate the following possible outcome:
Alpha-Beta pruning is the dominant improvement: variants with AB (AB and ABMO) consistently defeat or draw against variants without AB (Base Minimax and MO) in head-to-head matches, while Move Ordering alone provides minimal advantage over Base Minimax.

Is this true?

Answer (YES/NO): NO